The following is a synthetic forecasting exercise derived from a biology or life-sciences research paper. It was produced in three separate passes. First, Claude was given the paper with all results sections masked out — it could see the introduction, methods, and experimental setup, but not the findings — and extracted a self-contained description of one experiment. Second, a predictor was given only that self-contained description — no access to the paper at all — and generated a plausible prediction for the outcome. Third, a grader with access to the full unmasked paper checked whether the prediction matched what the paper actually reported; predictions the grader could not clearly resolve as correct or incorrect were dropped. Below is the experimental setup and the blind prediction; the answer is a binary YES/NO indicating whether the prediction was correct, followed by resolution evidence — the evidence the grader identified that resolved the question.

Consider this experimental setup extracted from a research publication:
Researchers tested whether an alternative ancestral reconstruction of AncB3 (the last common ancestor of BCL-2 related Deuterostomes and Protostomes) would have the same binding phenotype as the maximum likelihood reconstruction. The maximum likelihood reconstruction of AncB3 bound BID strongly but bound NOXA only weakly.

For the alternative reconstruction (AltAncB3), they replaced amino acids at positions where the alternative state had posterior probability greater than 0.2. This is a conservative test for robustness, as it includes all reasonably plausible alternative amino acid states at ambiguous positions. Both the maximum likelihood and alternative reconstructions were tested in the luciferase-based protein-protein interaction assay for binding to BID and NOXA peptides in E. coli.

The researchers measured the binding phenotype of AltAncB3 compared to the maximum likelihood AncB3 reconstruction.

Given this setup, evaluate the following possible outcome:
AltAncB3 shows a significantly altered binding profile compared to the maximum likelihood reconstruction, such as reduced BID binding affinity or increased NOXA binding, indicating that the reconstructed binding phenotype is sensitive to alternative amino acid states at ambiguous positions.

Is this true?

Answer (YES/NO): YES